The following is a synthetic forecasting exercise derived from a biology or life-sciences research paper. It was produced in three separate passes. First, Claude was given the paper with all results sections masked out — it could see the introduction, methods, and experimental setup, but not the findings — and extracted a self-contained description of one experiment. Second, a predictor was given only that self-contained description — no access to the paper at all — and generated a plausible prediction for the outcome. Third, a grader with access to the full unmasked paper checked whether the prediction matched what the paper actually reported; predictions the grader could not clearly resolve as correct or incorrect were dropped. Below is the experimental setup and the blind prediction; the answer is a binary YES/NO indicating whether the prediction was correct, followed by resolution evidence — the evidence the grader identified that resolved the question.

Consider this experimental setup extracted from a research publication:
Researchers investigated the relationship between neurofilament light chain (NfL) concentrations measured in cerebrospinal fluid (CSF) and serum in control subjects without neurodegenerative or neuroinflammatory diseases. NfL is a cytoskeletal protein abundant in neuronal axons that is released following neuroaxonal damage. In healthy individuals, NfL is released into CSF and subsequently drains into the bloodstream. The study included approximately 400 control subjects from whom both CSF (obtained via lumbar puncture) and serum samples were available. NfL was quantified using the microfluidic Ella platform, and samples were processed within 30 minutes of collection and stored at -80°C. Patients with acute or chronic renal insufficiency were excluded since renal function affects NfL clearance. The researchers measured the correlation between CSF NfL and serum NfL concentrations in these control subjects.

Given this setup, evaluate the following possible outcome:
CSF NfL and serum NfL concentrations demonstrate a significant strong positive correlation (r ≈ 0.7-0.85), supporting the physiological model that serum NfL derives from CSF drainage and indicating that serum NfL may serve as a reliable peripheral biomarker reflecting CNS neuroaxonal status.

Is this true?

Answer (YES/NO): NO